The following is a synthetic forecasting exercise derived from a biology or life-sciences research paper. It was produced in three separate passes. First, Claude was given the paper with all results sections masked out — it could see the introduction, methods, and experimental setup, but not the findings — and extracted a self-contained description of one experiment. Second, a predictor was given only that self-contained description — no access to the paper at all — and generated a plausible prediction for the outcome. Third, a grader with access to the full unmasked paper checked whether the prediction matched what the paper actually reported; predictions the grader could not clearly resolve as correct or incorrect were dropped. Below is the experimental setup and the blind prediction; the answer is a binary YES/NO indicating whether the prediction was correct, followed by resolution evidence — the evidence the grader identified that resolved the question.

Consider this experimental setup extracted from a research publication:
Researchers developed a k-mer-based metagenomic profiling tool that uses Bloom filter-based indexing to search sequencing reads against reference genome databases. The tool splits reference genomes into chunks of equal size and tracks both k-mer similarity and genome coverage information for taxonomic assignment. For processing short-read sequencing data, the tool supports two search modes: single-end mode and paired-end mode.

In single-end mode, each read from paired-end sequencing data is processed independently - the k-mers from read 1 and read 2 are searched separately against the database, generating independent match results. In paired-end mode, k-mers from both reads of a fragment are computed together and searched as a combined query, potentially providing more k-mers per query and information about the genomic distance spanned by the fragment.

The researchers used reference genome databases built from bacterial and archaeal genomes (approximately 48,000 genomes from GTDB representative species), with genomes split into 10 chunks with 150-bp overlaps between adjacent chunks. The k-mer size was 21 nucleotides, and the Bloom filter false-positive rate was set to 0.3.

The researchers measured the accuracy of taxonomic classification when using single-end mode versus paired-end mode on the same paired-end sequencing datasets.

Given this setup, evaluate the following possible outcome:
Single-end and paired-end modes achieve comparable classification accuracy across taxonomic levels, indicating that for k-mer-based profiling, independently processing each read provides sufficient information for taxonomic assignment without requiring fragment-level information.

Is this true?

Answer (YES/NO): NO